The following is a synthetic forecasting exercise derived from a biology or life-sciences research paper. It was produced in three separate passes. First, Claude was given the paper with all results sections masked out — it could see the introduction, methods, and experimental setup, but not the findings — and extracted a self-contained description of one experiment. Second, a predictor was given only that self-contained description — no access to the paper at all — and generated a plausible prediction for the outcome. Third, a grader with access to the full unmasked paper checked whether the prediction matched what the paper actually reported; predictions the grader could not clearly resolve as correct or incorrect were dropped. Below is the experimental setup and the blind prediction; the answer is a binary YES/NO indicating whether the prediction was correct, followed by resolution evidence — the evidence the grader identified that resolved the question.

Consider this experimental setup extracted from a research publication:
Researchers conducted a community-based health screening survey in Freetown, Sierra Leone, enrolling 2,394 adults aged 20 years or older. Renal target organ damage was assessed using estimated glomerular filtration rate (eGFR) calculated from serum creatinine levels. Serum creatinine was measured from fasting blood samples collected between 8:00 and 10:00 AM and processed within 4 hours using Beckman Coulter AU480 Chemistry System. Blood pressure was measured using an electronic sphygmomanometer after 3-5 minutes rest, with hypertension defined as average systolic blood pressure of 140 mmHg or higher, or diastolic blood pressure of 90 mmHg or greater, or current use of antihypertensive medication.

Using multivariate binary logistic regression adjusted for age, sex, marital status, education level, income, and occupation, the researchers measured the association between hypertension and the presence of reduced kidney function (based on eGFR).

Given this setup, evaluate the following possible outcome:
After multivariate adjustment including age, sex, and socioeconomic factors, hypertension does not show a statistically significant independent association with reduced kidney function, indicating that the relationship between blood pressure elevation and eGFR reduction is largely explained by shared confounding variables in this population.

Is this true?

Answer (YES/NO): YES